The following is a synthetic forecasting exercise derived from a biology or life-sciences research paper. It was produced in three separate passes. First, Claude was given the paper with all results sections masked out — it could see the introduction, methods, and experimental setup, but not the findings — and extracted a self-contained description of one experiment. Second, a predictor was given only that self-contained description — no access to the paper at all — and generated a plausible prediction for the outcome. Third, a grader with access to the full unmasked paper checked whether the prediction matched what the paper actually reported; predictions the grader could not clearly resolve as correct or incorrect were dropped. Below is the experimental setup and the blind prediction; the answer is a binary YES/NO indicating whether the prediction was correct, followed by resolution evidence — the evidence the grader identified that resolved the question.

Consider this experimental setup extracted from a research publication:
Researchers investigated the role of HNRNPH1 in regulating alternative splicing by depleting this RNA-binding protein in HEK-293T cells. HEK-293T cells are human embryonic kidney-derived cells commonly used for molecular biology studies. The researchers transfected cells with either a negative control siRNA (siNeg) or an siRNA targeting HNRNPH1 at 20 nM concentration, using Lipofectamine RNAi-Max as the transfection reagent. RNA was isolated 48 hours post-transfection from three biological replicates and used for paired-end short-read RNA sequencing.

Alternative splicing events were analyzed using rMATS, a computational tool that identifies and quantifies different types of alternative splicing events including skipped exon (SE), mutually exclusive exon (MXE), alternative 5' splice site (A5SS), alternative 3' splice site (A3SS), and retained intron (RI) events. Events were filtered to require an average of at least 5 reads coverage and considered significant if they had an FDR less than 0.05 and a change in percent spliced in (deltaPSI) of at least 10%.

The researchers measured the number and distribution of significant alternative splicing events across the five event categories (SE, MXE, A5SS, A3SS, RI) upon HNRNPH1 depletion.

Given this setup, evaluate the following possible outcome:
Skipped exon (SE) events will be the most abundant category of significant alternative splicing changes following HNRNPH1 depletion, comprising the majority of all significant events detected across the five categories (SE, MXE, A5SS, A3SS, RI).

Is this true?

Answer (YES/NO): YES